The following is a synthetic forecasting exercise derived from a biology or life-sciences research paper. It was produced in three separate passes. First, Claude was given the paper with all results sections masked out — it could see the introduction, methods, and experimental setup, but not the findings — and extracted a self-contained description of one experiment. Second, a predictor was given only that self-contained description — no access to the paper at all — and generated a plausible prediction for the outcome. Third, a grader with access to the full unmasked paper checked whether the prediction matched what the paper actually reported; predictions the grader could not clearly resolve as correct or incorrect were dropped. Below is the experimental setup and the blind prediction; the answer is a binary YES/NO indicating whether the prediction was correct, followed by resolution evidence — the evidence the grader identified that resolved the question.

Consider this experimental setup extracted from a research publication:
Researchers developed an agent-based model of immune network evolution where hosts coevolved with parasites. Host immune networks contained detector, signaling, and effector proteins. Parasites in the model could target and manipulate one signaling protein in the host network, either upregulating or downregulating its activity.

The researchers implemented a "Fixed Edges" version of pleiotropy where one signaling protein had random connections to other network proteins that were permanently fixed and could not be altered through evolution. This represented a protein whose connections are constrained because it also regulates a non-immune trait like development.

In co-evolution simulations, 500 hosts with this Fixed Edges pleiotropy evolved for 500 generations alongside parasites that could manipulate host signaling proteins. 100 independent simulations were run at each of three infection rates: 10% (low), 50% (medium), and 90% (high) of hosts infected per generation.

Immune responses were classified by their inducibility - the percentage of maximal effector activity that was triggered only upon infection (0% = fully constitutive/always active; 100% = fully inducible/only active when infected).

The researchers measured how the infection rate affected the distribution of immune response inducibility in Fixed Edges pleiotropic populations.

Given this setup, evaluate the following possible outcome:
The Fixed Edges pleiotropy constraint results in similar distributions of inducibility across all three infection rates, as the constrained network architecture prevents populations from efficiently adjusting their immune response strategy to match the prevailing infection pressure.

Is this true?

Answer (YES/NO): NO